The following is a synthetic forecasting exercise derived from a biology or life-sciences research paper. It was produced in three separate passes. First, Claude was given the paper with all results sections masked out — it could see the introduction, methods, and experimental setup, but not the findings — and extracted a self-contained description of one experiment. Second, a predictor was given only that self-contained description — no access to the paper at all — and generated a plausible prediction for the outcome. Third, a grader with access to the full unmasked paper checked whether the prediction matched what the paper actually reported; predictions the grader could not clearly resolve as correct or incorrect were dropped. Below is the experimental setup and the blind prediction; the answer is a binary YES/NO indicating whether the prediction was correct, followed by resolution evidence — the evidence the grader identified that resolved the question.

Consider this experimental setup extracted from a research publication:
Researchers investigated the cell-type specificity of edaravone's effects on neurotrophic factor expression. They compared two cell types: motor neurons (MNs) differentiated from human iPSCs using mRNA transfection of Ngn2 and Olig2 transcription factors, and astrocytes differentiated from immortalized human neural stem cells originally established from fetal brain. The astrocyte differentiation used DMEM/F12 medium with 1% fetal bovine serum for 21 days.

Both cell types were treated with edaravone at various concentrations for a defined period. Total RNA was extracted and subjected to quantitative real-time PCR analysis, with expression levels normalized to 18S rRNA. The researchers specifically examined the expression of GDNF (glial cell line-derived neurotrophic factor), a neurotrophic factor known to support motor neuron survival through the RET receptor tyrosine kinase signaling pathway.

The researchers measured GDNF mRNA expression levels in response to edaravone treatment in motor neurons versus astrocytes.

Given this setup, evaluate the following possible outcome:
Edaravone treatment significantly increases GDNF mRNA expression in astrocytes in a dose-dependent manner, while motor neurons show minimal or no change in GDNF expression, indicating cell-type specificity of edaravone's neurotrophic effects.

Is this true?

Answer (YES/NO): NO